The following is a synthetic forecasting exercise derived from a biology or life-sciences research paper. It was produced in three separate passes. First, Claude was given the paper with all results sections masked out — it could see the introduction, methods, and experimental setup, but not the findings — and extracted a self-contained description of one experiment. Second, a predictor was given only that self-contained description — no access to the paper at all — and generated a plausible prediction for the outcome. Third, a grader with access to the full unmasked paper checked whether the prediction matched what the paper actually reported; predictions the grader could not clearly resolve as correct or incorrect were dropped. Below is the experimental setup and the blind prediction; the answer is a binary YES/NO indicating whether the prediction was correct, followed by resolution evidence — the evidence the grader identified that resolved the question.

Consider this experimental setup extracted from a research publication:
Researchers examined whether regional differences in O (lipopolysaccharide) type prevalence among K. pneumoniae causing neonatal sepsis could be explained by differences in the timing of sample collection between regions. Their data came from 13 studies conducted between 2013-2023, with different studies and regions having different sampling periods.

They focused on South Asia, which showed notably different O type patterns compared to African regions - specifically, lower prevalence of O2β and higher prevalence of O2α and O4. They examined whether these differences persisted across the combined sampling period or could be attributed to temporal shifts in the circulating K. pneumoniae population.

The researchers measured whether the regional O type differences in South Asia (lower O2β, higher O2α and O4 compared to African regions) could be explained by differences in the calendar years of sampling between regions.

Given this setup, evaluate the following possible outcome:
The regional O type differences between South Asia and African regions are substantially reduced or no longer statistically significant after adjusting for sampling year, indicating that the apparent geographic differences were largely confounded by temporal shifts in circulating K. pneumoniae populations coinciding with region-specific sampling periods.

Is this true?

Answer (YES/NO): NO